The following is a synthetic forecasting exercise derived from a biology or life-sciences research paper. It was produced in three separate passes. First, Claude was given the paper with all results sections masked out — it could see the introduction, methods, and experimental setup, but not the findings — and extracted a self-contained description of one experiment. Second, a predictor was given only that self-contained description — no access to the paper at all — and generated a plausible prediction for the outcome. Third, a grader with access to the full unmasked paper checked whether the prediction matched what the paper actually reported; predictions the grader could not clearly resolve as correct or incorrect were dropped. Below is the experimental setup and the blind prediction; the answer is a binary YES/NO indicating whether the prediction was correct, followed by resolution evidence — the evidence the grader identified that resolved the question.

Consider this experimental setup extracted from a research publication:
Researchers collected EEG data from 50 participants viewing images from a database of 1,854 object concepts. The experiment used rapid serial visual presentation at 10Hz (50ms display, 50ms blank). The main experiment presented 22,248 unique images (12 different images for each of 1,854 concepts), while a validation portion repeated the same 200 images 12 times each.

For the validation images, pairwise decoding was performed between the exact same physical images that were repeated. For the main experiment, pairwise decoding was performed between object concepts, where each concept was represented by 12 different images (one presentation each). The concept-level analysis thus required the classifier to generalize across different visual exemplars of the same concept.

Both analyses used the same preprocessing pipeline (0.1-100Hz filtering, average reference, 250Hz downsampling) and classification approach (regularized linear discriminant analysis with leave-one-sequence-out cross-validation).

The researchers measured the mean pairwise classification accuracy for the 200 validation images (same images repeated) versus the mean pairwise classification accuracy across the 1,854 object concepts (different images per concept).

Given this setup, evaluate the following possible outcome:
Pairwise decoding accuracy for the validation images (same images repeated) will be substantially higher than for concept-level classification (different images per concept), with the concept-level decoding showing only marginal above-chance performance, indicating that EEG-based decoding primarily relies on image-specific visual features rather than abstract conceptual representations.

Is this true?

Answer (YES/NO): NO